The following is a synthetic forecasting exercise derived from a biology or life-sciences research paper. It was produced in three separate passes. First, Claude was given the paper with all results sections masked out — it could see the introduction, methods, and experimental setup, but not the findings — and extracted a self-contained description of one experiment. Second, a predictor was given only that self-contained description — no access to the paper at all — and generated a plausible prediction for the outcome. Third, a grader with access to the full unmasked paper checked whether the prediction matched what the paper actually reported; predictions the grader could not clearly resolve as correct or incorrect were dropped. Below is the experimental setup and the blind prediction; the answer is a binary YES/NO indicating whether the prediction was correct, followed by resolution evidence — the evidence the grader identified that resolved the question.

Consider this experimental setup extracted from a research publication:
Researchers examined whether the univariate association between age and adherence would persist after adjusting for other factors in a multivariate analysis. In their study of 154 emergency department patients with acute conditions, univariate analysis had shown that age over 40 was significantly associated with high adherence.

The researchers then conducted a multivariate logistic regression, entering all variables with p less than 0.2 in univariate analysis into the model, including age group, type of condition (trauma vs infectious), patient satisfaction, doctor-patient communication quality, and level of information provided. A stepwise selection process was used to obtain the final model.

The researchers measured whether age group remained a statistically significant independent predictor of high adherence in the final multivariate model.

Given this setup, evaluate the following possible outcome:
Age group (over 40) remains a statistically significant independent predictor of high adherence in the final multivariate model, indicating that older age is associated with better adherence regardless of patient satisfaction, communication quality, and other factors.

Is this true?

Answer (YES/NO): NO